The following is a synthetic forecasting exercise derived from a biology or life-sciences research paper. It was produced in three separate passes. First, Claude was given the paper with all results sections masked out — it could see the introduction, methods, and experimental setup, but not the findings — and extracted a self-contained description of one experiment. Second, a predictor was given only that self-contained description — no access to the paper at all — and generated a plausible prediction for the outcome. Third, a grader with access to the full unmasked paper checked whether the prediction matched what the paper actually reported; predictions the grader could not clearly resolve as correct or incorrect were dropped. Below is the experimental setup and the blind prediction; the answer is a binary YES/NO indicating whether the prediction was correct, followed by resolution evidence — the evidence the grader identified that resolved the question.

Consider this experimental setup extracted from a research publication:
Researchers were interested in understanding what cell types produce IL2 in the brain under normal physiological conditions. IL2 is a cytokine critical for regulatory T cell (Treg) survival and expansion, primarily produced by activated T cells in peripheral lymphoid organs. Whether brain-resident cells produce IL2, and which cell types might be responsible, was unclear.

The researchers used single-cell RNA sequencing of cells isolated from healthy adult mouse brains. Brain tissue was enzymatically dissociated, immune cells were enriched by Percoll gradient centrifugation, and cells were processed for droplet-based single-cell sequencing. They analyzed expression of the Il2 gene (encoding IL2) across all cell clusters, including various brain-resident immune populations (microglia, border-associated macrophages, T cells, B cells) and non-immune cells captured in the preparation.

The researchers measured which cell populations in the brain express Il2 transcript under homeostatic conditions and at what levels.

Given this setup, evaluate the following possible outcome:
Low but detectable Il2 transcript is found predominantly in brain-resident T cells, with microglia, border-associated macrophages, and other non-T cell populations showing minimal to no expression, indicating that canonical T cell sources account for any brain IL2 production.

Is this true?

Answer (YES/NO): NO